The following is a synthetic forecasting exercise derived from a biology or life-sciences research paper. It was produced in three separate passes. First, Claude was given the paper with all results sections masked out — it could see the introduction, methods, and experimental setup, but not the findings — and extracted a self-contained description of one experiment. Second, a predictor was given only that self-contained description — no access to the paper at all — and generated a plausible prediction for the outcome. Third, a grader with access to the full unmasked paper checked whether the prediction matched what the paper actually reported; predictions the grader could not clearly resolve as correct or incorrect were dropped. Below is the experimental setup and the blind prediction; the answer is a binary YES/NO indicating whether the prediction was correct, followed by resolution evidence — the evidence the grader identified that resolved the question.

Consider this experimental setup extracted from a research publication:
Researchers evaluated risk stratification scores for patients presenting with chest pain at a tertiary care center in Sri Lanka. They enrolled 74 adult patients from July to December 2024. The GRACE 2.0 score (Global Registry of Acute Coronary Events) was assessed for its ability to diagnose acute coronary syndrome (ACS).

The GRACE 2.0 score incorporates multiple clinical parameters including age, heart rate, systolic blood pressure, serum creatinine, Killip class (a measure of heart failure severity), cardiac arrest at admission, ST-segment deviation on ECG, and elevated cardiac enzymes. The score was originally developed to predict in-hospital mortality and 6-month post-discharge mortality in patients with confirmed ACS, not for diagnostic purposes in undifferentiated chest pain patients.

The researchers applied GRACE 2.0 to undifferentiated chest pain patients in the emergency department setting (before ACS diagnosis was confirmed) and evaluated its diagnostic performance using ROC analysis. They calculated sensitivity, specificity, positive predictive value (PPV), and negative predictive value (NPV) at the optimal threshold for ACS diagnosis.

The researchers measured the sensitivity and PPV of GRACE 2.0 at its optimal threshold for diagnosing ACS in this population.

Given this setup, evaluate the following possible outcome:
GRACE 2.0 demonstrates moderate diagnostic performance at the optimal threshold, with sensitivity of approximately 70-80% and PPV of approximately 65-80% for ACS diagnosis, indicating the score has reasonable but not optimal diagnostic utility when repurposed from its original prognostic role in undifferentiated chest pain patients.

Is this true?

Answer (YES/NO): NO